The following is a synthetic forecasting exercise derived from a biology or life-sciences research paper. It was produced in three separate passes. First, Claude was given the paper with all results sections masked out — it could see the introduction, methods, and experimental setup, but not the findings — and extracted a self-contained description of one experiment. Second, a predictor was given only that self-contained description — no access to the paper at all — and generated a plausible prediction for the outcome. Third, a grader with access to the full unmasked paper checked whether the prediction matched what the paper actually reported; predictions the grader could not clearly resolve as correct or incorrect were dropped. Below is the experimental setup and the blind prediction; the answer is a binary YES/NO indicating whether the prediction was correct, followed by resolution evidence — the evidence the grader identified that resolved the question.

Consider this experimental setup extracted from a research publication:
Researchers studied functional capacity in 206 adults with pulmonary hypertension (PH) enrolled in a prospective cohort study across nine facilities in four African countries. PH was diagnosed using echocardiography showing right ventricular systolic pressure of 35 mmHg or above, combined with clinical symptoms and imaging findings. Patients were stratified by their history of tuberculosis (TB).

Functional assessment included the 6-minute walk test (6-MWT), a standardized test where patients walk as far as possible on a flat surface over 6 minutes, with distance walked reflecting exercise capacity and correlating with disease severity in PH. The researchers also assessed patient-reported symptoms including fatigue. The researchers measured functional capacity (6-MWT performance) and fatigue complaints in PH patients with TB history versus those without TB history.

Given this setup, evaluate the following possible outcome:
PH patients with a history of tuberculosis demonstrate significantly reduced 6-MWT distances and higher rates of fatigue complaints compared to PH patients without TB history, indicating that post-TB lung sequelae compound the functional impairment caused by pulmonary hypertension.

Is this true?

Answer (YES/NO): NO